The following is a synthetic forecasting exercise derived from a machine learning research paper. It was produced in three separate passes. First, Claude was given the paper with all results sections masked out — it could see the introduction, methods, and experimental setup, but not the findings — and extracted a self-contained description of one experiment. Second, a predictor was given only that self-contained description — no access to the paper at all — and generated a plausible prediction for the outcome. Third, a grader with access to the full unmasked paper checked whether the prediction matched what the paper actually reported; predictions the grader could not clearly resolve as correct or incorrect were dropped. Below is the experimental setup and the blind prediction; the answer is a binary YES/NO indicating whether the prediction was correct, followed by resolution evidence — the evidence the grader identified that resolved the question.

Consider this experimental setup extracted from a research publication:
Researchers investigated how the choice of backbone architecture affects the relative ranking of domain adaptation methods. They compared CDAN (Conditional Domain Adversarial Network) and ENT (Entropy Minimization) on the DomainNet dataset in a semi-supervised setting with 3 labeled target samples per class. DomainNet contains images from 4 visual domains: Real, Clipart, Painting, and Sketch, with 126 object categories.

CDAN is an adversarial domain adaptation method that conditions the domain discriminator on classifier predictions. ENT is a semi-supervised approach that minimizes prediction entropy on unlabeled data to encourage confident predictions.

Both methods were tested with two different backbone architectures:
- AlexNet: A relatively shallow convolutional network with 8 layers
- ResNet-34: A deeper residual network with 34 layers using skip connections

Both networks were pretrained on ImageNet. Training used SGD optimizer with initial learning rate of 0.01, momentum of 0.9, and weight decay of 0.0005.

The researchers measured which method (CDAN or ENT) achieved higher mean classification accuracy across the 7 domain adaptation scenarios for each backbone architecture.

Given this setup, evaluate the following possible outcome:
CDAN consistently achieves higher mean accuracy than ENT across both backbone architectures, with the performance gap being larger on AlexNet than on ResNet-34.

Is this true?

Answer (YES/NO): NO